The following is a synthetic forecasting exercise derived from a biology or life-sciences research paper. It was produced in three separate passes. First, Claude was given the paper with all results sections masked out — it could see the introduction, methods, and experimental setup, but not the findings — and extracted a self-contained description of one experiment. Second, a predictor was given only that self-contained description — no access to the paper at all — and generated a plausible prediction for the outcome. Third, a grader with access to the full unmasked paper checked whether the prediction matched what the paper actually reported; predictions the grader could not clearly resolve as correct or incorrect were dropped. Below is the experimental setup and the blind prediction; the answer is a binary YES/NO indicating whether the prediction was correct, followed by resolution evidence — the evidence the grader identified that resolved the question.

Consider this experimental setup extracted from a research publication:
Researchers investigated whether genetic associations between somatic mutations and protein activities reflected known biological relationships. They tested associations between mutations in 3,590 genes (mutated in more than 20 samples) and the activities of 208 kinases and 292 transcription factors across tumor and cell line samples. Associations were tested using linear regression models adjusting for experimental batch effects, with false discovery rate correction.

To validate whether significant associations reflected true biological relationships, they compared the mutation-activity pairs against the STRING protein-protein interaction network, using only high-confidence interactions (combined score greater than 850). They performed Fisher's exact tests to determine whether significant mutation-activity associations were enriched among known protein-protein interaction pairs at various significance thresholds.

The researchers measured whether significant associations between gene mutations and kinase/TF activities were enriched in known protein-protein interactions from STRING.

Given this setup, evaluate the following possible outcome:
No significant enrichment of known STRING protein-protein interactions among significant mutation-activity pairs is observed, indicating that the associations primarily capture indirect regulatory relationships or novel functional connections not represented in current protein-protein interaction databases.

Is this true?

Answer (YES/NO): NO